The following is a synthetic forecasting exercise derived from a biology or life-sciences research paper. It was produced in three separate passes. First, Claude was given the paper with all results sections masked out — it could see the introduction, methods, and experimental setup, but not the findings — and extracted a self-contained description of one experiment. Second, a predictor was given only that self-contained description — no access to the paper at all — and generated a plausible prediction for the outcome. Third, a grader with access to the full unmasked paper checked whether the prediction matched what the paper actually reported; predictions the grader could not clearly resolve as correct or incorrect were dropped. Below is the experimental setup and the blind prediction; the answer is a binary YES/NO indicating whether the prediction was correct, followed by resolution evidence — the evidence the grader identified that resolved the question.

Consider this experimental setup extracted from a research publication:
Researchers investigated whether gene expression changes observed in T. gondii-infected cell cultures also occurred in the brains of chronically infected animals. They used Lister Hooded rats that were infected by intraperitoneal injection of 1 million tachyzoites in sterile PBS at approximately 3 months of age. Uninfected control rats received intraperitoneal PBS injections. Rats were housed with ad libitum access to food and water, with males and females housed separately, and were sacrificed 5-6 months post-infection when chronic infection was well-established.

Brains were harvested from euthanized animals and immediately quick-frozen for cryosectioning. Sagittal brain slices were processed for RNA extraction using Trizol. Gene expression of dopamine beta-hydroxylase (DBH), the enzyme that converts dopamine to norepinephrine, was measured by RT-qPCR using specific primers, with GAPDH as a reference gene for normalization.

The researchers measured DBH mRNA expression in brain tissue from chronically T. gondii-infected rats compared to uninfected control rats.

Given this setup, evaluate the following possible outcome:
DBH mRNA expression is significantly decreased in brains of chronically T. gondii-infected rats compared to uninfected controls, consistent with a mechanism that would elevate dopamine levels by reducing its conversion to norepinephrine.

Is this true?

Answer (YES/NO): YES